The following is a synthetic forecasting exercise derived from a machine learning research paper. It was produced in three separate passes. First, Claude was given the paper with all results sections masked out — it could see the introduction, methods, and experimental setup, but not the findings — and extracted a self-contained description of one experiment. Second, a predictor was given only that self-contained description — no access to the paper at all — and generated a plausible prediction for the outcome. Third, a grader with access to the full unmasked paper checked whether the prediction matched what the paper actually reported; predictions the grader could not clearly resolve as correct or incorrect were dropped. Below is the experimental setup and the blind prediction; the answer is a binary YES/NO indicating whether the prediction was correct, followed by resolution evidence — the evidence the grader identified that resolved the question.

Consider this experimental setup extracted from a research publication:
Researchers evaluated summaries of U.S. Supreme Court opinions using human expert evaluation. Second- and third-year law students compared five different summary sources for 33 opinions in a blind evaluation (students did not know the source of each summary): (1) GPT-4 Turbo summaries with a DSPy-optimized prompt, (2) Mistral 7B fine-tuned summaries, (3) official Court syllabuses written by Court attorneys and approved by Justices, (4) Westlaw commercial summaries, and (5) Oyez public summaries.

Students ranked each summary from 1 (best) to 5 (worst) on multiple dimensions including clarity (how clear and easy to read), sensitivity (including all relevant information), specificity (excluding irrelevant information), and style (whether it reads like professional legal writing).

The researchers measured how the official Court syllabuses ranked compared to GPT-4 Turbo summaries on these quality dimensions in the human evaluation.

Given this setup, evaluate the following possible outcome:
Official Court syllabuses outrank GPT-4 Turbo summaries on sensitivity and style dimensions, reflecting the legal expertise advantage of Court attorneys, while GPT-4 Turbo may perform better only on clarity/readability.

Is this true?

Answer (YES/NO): NO